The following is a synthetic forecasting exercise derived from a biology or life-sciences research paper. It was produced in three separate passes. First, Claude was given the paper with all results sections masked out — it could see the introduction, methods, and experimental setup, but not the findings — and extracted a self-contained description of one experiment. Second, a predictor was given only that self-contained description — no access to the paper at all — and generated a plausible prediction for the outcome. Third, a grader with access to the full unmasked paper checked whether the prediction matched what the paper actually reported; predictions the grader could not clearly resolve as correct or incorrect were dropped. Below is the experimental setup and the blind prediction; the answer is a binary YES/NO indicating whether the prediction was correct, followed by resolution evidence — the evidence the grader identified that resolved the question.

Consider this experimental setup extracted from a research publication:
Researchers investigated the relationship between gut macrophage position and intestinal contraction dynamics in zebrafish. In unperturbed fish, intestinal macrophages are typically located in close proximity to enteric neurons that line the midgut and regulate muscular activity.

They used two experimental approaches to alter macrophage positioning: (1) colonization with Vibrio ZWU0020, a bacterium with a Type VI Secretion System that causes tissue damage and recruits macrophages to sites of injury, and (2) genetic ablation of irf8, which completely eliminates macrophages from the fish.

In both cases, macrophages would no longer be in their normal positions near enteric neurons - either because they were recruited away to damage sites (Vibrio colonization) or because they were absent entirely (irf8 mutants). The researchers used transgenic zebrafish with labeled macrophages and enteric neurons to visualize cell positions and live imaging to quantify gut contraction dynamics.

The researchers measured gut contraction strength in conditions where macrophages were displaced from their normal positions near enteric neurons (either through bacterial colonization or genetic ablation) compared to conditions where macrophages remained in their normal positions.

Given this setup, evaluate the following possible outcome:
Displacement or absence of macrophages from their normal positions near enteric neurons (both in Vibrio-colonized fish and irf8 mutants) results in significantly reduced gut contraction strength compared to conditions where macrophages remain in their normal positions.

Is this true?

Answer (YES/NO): NO